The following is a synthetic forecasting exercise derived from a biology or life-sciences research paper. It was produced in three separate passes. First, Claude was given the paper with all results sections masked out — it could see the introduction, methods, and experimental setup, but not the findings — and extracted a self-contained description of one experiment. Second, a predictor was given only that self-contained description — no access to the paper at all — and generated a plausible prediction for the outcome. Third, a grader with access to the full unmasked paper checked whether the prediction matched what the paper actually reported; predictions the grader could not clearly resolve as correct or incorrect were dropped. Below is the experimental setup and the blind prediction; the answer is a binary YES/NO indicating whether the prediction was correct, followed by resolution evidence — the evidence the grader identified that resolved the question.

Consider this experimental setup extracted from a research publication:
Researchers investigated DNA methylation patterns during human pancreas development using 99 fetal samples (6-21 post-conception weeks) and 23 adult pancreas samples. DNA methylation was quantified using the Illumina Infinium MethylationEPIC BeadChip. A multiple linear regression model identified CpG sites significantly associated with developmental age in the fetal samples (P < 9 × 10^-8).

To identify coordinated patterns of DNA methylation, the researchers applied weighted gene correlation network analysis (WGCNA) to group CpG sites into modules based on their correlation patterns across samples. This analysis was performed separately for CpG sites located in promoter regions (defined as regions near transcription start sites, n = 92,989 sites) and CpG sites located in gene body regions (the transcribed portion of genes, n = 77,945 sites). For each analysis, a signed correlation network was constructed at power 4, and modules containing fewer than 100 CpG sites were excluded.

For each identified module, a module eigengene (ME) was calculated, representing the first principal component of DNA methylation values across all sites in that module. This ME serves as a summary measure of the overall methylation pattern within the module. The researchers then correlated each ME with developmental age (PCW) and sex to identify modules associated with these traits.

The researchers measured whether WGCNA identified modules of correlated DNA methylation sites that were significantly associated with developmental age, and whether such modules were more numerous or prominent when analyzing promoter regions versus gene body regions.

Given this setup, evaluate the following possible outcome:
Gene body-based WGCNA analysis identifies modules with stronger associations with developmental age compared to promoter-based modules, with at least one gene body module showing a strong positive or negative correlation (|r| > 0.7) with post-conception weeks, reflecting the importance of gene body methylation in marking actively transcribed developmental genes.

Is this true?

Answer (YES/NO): NO